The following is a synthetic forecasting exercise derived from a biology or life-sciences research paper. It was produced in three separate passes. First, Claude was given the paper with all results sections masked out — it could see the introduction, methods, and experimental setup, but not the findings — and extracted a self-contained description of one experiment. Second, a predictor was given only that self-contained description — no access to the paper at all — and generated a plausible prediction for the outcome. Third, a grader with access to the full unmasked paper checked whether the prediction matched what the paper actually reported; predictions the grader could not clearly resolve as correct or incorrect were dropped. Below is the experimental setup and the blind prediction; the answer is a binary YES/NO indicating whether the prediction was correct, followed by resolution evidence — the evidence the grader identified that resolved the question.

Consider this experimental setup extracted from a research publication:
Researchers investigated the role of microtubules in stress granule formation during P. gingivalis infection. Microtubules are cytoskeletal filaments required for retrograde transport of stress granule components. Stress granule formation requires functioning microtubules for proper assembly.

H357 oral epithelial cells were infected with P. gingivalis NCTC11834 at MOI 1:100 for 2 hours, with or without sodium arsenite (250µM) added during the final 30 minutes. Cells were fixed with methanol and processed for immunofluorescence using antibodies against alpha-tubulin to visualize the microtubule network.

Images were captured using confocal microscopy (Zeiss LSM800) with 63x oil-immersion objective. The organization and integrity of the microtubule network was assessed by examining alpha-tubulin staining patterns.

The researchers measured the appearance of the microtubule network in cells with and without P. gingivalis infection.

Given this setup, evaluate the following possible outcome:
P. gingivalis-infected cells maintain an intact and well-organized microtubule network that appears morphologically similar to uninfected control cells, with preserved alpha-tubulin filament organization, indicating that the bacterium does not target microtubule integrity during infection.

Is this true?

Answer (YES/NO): YES